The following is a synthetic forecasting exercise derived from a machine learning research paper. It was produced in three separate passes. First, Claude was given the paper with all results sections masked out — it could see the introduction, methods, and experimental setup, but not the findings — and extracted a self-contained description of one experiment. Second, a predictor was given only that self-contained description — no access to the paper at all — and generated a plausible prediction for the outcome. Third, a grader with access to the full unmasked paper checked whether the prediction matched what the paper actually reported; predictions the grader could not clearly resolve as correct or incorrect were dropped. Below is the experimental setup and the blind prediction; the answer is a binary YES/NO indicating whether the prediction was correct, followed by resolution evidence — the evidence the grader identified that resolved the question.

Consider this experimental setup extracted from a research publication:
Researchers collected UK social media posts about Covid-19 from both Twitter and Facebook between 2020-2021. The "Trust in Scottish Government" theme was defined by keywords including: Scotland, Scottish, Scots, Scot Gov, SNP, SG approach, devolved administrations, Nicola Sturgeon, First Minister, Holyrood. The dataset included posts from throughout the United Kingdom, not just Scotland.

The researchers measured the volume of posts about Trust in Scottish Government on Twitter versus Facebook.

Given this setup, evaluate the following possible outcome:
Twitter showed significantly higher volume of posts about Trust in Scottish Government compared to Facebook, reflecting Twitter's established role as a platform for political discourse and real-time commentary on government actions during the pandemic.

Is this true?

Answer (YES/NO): YES